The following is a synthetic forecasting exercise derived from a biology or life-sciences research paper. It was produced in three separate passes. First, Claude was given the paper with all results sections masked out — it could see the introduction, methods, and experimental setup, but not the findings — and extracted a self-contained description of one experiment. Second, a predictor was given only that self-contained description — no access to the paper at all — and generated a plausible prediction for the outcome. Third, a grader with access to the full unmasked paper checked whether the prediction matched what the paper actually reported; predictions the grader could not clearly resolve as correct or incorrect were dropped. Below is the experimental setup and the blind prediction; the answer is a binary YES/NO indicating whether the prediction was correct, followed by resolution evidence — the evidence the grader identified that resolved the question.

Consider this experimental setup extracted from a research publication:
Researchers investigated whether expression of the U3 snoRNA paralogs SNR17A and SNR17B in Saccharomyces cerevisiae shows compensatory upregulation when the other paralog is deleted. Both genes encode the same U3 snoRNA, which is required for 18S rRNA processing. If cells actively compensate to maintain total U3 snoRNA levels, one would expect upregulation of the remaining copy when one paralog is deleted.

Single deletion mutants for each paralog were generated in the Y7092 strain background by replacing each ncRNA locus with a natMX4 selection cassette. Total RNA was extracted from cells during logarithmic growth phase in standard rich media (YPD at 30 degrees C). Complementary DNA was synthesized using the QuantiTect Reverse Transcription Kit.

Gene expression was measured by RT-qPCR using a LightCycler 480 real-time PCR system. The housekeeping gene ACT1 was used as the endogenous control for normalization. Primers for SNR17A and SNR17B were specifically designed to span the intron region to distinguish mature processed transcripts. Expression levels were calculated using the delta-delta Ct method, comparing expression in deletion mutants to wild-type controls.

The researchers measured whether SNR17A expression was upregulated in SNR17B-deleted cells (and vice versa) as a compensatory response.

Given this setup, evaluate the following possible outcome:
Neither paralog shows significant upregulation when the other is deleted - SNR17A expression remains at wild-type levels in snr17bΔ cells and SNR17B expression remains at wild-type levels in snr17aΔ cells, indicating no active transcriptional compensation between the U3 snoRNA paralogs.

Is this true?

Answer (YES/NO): NO